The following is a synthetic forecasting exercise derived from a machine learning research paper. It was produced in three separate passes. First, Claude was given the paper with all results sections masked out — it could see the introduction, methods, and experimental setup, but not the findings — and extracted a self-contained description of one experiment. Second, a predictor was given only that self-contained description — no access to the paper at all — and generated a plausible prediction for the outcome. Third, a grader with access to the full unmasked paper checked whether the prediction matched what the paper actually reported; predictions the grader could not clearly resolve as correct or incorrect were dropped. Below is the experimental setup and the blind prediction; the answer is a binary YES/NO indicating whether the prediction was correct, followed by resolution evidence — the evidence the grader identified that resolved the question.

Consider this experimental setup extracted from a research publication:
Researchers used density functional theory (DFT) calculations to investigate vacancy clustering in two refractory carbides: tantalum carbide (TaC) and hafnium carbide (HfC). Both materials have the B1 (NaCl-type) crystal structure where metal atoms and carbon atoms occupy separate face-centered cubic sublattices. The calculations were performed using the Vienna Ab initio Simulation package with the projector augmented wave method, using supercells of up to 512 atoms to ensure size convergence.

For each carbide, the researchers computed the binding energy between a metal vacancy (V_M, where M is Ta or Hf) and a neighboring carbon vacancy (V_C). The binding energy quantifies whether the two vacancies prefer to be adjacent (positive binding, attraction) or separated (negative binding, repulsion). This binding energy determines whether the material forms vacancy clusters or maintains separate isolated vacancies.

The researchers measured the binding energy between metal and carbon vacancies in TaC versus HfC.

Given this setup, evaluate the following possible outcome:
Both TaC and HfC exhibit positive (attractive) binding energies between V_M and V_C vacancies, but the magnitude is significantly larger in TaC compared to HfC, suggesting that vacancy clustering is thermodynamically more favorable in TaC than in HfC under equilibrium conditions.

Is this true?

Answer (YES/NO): NO